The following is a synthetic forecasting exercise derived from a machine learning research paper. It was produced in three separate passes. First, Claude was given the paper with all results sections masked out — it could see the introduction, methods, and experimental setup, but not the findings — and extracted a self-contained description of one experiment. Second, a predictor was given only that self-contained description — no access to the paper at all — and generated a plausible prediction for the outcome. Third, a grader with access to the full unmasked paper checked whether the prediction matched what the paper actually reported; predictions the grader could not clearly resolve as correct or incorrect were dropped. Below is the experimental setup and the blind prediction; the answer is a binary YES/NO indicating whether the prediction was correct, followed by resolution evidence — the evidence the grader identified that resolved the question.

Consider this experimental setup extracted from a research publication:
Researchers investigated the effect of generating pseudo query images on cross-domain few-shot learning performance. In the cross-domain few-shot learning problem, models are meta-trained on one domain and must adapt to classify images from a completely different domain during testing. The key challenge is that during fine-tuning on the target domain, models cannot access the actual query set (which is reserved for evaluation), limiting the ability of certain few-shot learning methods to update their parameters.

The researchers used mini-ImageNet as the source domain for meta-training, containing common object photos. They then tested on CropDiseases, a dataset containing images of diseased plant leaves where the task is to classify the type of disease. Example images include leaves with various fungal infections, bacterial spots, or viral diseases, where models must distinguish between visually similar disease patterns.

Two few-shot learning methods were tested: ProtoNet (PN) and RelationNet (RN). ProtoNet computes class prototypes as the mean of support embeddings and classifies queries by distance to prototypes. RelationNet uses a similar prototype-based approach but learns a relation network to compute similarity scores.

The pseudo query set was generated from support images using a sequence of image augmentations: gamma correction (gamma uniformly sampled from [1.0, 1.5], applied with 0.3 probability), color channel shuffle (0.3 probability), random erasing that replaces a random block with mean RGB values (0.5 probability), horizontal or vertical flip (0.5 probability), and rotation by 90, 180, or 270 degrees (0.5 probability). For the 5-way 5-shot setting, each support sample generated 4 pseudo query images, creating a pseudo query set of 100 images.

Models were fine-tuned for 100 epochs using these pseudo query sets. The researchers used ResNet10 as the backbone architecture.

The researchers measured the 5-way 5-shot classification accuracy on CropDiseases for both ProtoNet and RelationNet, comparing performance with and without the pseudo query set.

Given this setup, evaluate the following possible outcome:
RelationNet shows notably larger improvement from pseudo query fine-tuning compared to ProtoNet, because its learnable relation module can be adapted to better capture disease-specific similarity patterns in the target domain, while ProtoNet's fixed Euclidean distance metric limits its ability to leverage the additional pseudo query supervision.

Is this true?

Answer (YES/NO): YES